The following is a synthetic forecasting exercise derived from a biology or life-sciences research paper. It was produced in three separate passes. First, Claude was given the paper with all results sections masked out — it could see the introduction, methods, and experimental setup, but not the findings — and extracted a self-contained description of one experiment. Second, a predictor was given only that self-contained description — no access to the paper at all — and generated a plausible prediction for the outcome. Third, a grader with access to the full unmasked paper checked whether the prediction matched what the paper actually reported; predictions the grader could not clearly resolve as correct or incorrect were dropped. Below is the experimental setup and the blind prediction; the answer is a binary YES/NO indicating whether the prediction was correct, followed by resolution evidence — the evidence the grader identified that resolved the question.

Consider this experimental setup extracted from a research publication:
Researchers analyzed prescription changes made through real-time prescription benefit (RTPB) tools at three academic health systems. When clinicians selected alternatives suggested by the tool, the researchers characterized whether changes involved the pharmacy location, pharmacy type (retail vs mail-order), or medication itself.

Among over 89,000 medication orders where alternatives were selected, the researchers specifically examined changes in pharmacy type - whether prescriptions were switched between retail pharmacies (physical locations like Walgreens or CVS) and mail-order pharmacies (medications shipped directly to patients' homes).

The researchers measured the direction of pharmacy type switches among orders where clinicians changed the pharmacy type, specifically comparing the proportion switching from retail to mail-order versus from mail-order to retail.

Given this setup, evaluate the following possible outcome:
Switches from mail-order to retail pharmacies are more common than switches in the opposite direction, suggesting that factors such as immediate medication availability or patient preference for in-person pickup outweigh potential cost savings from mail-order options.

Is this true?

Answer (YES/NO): NO